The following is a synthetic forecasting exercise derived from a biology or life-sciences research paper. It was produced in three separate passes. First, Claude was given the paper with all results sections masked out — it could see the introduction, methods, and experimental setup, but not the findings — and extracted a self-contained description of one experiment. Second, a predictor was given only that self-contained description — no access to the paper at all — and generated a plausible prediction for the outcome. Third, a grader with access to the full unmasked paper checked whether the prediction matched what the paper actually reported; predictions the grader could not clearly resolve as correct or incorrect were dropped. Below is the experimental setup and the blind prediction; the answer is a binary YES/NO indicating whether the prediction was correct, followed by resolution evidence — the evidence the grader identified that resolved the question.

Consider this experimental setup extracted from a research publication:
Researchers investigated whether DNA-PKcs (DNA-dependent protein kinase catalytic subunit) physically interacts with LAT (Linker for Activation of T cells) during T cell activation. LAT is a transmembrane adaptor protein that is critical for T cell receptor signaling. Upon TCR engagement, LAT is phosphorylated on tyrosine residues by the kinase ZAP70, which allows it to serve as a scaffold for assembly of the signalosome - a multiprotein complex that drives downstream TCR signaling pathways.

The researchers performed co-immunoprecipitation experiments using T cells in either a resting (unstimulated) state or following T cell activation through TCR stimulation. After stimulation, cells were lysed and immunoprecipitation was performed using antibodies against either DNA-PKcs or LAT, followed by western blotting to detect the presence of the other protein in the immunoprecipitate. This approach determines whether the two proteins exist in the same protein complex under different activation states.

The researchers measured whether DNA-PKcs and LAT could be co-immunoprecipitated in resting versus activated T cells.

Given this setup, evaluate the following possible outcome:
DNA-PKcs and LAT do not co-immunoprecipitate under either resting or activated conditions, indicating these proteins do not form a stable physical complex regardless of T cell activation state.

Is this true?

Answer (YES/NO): NO